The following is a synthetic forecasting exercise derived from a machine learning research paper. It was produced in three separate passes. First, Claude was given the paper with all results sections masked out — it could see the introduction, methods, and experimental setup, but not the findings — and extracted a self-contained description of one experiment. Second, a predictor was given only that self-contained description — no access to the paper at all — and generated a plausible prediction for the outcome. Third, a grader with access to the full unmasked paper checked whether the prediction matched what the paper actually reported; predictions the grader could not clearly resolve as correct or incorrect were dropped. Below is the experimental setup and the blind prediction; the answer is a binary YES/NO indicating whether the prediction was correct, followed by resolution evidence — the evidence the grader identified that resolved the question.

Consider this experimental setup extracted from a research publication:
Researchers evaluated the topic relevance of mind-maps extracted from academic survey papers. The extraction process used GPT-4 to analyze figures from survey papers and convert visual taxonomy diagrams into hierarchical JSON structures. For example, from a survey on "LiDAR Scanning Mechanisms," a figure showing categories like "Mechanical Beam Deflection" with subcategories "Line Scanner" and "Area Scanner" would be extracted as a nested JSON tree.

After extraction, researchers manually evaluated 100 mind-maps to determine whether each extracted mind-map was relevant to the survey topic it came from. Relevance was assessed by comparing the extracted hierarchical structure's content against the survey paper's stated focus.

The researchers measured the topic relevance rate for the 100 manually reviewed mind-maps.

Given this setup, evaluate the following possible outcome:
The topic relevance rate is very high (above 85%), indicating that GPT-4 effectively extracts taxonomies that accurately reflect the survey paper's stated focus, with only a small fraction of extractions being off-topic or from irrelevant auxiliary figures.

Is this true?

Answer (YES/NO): NO